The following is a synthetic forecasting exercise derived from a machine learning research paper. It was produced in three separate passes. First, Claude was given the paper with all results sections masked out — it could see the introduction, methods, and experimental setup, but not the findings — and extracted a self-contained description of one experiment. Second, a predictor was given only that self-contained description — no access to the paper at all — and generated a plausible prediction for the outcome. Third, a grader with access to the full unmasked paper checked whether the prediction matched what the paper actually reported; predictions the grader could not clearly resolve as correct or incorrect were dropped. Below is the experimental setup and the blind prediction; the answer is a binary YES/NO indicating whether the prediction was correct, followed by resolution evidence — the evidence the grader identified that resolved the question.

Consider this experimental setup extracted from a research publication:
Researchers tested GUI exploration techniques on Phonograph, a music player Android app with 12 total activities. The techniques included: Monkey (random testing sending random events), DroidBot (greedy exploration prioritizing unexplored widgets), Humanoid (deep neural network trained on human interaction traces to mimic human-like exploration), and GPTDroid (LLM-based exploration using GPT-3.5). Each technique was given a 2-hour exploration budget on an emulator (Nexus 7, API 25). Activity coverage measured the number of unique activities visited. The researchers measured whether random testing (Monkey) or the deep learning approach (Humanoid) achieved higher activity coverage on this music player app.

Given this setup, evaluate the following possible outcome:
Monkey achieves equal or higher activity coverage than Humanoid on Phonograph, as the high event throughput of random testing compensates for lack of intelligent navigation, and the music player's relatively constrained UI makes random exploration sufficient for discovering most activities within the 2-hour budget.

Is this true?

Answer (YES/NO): YES